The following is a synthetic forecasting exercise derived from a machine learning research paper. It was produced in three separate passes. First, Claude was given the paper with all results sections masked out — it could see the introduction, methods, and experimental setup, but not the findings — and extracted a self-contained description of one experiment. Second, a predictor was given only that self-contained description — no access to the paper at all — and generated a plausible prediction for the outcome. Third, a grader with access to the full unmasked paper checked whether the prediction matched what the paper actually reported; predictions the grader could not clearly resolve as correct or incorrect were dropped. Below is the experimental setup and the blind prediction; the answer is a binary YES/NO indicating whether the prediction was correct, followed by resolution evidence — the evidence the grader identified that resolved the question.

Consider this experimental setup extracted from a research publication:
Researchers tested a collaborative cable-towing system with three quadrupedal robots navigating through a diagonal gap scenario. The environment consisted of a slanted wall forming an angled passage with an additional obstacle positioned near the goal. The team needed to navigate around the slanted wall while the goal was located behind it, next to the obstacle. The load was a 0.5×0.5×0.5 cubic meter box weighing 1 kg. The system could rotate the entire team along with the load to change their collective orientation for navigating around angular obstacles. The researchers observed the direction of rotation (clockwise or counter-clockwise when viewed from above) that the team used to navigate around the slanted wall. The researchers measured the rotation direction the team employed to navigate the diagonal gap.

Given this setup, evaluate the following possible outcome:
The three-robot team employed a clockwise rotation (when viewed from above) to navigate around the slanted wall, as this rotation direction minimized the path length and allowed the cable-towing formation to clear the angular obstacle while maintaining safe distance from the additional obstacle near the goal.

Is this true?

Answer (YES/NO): YES